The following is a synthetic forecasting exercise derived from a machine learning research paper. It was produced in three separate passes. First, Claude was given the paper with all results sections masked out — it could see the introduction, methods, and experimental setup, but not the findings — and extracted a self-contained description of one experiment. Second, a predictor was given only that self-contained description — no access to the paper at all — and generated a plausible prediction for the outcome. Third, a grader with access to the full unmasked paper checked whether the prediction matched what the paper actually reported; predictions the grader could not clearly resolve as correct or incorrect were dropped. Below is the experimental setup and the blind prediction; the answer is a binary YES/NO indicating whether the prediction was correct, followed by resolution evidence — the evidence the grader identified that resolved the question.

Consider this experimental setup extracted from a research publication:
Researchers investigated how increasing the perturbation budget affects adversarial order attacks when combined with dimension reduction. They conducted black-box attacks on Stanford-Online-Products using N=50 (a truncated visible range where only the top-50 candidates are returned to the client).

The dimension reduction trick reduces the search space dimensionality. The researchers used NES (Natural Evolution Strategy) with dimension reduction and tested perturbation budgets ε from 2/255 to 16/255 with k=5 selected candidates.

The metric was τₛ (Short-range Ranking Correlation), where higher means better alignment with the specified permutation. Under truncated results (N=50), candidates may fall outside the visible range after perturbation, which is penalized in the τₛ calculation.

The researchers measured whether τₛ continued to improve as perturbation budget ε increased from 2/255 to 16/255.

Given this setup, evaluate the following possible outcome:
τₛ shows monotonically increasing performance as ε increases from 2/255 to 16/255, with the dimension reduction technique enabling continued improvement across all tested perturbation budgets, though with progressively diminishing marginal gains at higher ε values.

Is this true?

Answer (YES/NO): NO